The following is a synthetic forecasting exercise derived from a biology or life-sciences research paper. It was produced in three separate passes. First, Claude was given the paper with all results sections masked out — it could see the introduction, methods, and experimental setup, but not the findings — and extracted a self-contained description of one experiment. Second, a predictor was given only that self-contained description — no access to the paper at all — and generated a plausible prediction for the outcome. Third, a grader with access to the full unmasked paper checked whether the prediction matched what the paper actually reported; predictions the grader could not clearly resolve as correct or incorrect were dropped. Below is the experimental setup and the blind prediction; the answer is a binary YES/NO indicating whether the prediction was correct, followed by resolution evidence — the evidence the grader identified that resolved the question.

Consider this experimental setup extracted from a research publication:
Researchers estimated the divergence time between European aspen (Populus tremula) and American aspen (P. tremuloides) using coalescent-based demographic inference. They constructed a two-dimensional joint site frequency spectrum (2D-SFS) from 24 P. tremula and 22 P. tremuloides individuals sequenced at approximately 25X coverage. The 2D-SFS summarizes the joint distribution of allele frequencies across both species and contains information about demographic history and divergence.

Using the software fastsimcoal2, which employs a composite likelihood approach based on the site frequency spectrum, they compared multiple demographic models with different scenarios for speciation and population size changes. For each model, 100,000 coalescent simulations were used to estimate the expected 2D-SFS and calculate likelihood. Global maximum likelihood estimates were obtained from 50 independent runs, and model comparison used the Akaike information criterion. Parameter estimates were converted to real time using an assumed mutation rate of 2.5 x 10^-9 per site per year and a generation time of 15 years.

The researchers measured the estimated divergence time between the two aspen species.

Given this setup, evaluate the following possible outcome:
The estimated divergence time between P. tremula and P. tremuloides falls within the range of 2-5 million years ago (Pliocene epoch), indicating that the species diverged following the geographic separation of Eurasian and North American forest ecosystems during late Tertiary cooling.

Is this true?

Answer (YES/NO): YES